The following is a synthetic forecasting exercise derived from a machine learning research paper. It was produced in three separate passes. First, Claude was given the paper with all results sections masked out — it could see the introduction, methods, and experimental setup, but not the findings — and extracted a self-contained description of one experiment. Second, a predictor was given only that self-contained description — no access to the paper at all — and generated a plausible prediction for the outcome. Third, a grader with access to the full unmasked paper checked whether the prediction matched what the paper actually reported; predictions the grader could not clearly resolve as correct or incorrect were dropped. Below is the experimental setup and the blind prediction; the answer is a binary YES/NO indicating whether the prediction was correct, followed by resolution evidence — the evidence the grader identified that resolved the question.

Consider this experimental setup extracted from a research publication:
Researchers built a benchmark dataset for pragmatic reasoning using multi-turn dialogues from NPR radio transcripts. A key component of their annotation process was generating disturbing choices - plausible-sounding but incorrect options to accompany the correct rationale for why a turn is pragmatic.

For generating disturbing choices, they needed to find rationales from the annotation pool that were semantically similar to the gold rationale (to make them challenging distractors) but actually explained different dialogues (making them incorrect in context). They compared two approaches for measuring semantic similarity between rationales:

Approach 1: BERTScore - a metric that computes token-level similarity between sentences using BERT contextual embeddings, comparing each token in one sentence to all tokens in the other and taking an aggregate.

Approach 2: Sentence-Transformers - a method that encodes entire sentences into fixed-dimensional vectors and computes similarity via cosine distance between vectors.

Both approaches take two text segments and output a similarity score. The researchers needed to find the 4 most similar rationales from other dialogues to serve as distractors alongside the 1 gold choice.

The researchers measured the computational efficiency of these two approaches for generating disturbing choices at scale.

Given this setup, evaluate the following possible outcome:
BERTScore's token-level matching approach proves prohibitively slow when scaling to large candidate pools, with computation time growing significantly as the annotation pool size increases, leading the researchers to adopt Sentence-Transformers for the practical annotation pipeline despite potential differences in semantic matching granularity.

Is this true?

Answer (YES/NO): NO